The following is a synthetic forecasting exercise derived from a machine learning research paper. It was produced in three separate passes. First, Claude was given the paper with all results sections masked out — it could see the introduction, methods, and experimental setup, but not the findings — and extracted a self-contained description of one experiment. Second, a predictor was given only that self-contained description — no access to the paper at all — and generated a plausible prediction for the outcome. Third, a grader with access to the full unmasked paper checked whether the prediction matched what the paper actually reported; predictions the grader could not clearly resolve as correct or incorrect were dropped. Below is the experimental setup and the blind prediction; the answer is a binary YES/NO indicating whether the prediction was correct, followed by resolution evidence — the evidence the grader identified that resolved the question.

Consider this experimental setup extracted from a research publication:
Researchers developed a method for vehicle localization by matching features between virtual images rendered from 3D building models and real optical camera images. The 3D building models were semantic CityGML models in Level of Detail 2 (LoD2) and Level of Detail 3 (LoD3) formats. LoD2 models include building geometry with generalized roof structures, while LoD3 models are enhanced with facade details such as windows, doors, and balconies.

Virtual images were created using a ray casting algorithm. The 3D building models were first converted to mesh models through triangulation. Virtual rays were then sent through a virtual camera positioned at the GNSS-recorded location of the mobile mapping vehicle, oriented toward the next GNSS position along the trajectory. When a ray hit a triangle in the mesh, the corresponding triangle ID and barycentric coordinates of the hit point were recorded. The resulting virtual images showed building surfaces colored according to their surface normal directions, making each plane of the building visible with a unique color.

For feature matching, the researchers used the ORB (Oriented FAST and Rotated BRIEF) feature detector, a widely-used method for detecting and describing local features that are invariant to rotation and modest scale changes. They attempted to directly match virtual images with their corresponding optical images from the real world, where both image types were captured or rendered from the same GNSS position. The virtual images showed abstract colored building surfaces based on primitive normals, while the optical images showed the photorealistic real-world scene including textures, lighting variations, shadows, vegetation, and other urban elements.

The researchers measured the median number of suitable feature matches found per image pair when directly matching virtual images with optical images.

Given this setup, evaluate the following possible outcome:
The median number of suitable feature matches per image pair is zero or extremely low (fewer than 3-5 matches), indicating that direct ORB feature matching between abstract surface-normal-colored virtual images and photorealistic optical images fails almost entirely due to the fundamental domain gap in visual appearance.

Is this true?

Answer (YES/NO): NO